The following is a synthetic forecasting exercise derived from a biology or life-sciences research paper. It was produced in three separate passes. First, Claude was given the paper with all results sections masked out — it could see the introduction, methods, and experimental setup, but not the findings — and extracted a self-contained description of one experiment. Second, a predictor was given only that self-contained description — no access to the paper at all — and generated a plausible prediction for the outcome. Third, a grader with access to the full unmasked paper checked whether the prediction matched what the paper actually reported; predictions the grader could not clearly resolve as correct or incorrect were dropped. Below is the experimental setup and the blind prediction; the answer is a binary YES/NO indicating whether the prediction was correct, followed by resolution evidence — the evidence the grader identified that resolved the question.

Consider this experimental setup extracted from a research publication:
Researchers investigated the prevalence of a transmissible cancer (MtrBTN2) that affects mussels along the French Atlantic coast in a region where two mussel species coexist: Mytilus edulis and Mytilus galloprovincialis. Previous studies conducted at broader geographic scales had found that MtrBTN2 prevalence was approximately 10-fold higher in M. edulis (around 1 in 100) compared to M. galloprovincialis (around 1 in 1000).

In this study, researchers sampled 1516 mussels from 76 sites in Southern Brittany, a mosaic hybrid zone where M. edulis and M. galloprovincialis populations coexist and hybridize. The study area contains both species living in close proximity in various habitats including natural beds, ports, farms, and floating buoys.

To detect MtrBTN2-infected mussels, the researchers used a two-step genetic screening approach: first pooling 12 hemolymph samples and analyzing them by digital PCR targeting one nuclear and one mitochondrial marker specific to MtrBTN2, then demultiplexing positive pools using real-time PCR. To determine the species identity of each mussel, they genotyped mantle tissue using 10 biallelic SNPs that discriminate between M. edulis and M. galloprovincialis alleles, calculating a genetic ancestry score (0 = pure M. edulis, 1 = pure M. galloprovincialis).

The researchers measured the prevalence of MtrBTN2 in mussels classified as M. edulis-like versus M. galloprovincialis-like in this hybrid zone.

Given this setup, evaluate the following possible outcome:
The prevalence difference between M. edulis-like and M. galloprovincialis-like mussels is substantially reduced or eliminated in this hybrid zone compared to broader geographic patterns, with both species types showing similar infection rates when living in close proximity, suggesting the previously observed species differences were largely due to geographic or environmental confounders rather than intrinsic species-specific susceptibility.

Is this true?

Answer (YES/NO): YES